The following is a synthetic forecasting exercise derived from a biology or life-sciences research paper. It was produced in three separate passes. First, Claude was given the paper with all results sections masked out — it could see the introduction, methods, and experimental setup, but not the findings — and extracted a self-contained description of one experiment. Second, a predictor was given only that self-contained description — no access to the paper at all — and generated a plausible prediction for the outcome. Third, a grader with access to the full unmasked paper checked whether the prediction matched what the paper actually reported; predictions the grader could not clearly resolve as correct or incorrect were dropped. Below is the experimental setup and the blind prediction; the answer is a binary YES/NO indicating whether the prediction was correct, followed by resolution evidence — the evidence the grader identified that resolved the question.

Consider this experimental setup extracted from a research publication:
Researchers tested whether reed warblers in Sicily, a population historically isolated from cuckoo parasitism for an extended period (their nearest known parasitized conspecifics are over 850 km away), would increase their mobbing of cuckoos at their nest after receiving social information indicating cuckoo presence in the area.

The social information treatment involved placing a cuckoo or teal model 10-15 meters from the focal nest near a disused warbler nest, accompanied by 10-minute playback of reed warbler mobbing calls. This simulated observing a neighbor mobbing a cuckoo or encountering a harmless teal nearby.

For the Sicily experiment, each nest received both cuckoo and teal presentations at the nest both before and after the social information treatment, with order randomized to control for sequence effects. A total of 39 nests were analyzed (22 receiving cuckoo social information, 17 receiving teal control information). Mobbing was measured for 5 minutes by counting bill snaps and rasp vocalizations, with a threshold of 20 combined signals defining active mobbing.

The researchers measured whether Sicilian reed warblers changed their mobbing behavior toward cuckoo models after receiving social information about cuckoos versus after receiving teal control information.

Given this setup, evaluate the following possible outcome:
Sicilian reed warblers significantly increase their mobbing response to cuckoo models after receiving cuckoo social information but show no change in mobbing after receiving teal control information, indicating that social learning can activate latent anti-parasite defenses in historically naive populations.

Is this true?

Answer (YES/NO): NO